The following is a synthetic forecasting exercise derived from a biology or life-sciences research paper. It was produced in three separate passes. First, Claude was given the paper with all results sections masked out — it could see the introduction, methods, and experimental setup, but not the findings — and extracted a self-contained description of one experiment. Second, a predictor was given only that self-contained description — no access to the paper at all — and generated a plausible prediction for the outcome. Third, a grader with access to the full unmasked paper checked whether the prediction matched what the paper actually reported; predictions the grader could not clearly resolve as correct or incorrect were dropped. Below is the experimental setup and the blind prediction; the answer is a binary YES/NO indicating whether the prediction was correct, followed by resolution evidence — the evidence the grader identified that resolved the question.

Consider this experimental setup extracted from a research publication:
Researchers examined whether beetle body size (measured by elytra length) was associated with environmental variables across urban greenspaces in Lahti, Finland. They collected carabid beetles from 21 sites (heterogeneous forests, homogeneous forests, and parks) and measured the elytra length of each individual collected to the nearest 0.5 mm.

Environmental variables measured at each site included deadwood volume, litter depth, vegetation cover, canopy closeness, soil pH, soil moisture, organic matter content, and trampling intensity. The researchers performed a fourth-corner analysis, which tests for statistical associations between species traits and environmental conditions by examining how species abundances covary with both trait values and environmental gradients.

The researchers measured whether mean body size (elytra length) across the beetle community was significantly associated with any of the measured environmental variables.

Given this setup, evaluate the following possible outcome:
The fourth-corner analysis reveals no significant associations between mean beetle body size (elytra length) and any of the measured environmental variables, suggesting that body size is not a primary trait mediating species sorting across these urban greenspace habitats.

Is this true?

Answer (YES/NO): YES